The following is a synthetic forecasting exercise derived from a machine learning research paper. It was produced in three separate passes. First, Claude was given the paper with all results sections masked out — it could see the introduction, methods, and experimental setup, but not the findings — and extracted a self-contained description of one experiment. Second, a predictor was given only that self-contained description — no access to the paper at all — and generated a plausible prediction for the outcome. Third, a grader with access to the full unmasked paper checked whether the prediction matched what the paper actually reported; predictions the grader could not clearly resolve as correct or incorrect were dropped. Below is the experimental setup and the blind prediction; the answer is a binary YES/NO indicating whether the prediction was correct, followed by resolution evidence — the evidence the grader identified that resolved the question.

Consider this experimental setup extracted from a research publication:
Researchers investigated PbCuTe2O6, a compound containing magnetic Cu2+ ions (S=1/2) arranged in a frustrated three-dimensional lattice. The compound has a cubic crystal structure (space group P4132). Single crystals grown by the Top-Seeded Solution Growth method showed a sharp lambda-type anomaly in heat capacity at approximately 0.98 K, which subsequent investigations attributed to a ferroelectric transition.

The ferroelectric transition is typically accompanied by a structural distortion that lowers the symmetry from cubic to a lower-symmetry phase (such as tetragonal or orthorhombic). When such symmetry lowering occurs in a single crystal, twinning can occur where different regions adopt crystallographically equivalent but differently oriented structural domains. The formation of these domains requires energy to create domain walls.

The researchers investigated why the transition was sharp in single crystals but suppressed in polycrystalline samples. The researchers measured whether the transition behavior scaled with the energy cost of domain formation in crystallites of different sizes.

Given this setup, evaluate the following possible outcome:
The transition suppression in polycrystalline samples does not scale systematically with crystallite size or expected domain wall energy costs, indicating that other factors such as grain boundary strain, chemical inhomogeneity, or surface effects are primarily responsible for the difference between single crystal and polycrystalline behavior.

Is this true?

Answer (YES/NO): NO